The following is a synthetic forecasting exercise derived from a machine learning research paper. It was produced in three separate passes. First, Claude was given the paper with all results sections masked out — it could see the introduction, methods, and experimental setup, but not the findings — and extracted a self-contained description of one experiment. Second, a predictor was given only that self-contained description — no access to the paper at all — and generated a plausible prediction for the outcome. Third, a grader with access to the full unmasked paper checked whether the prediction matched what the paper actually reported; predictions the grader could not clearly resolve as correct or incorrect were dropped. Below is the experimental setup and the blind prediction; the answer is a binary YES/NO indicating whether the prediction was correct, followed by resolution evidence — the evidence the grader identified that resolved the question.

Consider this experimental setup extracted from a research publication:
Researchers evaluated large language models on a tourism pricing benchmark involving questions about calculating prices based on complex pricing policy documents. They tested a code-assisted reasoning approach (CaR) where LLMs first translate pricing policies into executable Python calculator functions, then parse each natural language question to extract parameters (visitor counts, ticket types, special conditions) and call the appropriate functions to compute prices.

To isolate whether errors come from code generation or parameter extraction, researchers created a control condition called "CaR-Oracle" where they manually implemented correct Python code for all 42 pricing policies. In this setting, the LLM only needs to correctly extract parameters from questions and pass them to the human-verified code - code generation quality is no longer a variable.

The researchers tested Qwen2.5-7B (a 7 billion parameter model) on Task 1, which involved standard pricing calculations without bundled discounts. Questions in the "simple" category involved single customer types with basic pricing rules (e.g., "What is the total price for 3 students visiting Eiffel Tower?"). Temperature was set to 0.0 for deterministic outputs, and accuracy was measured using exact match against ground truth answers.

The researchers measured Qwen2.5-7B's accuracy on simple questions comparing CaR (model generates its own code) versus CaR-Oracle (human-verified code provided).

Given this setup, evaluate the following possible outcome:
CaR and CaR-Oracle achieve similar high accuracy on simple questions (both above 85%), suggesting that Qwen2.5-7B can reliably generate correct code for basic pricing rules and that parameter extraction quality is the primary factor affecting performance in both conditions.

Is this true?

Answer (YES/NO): NO